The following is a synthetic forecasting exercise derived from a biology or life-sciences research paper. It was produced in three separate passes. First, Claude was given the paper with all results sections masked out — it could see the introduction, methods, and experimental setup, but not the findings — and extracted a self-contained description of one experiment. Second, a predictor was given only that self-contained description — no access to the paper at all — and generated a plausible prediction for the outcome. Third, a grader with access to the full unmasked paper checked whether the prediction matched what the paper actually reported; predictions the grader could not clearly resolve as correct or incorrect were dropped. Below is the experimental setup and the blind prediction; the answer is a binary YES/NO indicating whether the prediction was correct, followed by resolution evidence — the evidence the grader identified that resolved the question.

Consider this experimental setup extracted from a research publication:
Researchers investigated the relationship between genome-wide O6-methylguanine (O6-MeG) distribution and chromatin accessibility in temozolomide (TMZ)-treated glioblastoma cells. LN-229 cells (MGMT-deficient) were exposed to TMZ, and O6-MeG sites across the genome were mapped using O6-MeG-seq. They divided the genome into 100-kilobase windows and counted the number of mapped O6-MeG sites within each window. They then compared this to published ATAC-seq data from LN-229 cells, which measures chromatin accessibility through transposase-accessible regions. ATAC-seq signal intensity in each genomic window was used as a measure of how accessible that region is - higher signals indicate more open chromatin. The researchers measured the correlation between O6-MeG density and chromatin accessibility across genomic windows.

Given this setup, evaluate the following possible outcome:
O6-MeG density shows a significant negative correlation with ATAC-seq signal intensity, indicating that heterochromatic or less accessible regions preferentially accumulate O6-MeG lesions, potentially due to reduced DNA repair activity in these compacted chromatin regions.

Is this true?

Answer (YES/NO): NO